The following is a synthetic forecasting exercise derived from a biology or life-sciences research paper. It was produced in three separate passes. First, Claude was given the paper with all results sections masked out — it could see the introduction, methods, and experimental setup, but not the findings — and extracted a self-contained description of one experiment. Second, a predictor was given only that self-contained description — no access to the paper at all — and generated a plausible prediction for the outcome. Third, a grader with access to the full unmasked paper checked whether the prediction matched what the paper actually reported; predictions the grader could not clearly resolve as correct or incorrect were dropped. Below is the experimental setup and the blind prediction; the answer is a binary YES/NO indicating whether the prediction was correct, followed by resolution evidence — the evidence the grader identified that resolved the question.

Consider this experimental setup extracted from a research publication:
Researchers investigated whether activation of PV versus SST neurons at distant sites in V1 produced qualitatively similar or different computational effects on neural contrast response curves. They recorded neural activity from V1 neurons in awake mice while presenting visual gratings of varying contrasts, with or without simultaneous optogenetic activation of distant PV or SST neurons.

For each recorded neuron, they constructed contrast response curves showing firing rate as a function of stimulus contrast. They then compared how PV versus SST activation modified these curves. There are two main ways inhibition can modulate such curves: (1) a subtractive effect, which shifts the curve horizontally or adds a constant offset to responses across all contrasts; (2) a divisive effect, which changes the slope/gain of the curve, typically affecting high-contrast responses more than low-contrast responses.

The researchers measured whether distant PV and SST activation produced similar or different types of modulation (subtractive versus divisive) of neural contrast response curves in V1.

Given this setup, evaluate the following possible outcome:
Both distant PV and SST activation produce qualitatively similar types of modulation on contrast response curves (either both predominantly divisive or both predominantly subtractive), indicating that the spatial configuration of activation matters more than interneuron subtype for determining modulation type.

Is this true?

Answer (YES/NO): NO